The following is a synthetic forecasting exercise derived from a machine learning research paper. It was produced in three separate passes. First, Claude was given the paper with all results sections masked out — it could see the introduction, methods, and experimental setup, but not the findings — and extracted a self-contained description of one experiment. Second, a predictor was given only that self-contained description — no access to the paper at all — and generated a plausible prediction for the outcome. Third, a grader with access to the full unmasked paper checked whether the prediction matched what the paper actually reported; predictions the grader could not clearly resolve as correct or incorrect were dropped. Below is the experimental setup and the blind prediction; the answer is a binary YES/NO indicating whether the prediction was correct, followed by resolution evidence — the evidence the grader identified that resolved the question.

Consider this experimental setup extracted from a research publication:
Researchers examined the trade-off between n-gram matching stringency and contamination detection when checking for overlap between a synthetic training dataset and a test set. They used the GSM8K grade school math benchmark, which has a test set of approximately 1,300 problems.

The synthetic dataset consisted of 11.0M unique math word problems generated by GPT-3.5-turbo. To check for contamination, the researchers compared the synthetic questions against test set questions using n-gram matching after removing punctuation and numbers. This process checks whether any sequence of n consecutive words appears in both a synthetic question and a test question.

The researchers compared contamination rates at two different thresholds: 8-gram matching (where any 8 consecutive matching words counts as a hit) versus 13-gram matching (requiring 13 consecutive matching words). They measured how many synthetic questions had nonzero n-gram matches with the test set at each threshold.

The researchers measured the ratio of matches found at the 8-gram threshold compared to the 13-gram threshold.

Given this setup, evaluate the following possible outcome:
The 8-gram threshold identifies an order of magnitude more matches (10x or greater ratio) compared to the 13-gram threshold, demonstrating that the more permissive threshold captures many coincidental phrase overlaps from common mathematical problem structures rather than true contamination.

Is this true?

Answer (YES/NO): YES